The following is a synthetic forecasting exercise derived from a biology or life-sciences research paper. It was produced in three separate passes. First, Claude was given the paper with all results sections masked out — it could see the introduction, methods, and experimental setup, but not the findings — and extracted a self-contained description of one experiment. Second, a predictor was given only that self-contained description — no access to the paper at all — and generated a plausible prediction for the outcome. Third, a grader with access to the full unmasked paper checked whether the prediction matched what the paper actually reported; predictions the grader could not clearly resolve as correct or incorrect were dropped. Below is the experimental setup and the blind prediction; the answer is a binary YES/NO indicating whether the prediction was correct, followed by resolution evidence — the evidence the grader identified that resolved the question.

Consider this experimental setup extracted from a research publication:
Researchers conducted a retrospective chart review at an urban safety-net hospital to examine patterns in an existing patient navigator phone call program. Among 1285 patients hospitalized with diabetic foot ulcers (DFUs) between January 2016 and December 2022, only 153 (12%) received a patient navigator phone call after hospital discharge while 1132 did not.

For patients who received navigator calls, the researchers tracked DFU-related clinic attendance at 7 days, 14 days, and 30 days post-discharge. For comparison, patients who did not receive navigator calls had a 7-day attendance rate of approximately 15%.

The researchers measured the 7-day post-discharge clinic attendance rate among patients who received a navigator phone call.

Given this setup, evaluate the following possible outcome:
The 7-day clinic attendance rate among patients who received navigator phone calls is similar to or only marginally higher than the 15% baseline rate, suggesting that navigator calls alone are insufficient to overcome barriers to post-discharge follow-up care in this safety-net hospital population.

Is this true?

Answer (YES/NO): NO